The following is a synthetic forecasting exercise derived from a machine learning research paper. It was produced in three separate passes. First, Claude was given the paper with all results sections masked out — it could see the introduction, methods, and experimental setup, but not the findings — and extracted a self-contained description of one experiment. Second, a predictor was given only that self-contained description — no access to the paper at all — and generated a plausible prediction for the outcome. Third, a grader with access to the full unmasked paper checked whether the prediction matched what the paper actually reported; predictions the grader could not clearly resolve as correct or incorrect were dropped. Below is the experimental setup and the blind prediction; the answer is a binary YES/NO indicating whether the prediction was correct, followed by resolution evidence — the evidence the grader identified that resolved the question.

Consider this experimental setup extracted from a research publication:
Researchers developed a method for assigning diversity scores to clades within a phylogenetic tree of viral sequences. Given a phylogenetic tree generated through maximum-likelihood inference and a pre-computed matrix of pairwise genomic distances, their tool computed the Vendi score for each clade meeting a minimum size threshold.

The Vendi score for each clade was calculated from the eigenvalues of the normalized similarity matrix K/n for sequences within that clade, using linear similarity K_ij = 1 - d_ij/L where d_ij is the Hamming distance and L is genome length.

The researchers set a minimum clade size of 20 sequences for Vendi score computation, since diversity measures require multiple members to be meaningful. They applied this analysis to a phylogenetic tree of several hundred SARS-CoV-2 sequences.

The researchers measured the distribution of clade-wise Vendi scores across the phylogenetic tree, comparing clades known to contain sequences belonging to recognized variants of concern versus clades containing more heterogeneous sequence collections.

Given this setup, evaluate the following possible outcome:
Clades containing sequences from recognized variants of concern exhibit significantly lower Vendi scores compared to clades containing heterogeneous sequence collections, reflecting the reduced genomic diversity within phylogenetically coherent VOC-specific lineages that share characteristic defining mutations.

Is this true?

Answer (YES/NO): NO